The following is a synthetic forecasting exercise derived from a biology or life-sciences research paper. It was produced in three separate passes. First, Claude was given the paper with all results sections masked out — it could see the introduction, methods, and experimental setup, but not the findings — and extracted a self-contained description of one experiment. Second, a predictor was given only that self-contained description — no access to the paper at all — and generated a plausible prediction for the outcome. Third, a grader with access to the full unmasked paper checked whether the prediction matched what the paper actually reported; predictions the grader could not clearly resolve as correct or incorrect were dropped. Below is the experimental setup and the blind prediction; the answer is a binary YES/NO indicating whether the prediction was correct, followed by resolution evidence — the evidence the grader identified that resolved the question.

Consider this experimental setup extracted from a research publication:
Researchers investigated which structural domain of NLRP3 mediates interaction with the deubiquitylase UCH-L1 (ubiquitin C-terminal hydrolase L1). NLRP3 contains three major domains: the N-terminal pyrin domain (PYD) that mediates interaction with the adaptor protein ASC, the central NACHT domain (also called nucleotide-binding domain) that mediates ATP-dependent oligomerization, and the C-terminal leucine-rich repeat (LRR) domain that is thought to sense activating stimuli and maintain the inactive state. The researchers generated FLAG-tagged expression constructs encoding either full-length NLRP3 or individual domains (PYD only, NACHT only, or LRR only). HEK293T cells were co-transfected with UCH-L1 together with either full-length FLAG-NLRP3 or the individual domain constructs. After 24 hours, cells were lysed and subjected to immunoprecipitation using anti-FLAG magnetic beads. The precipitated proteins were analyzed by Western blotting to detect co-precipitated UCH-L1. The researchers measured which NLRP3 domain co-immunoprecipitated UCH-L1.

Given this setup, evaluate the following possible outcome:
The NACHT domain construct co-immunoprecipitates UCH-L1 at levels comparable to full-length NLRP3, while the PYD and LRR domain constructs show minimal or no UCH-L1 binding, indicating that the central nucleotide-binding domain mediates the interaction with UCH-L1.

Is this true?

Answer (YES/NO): YES